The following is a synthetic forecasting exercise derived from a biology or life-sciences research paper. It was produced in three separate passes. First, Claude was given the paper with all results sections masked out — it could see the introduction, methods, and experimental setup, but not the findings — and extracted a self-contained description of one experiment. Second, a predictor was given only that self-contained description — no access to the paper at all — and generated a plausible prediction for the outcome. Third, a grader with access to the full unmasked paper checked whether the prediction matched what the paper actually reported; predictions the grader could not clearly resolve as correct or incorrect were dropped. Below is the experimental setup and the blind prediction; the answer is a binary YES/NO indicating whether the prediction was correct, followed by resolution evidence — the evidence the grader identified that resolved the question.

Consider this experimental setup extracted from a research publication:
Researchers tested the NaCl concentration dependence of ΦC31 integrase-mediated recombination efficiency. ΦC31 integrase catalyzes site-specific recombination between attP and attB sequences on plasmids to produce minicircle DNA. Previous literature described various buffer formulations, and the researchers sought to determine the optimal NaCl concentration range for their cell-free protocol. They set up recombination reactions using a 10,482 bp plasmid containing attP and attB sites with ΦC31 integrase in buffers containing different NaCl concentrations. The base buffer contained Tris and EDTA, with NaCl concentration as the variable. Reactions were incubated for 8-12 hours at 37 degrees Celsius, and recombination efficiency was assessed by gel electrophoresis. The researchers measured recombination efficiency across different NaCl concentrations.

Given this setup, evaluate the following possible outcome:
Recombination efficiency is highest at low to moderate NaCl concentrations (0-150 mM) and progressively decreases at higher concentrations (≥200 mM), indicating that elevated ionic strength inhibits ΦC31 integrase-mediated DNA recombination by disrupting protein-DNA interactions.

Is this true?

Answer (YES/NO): NO